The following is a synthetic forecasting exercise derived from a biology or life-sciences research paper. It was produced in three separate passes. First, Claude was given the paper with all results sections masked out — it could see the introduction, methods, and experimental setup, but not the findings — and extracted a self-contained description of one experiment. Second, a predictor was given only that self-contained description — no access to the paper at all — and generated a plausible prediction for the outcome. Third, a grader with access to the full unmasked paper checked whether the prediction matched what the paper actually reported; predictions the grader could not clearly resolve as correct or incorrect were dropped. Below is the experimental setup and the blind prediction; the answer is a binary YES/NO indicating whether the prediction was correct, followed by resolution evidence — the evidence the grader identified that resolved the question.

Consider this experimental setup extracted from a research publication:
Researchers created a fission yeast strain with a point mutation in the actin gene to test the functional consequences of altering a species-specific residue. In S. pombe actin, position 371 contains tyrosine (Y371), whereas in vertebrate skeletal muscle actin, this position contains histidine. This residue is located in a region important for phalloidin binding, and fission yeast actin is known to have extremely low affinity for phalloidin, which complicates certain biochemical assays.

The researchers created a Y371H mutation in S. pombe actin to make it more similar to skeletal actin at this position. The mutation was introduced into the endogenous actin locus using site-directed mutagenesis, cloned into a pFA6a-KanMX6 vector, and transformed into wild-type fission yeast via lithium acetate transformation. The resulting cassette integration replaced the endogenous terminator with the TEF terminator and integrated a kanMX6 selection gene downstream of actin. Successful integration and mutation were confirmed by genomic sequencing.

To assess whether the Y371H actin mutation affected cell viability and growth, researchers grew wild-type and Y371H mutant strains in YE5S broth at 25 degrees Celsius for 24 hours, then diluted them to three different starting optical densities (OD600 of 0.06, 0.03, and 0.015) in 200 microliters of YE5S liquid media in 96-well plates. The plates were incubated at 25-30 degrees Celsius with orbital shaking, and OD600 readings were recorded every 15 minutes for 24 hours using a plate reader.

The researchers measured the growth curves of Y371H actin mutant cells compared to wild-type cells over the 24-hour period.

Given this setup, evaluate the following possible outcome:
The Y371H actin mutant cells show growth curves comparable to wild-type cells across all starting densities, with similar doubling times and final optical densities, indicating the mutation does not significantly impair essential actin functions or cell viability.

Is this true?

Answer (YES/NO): YES